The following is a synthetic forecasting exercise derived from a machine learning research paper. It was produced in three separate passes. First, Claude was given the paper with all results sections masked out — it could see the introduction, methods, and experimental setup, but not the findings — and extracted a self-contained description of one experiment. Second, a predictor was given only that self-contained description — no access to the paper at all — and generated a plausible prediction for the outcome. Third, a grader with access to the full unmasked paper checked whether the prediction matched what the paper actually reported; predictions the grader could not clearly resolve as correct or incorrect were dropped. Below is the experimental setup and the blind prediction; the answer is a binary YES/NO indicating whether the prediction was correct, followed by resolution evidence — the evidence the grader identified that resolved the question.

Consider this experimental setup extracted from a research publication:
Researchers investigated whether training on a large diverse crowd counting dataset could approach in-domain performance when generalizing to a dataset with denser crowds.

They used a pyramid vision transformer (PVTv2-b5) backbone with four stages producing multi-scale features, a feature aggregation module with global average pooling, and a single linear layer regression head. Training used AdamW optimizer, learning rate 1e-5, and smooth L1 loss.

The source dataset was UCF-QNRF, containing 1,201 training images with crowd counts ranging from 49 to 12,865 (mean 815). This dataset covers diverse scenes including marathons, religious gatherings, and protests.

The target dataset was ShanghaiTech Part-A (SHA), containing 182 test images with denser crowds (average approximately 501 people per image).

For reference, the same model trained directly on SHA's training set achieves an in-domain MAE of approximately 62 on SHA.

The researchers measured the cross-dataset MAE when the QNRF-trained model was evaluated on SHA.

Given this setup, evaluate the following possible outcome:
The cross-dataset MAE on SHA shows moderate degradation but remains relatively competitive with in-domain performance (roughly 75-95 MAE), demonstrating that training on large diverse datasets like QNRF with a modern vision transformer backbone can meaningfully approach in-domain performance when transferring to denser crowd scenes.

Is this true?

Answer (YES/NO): NO